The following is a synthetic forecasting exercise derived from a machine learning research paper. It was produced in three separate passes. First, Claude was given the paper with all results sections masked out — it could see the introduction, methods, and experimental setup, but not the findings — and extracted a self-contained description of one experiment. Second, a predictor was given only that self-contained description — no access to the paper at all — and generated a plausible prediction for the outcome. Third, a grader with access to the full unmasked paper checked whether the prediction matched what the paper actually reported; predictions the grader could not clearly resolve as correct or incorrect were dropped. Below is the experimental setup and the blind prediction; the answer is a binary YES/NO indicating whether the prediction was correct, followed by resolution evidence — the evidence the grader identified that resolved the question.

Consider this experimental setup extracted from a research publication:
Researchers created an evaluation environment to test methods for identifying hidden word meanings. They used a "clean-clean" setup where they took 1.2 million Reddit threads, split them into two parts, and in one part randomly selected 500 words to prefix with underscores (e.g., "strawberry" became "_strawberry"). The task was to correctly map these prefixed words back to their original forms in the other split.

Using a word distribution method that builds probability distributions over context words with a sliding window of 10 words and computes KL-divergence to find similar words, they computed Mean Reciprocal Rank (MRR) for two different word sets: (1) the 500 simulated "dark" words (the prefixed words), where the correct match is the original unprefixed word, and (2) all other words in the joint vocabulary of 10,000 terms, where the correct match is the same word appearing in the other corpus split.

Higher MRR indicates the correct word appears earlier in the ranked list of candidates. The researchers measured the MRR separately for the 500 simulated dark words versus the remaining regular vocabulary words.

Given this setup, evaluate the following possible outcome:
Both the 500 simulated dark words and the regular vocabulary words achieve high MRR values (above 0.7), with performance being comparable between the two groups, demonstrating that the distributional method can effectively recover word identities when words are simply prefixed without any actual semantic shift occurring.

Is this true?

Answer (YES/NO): YES